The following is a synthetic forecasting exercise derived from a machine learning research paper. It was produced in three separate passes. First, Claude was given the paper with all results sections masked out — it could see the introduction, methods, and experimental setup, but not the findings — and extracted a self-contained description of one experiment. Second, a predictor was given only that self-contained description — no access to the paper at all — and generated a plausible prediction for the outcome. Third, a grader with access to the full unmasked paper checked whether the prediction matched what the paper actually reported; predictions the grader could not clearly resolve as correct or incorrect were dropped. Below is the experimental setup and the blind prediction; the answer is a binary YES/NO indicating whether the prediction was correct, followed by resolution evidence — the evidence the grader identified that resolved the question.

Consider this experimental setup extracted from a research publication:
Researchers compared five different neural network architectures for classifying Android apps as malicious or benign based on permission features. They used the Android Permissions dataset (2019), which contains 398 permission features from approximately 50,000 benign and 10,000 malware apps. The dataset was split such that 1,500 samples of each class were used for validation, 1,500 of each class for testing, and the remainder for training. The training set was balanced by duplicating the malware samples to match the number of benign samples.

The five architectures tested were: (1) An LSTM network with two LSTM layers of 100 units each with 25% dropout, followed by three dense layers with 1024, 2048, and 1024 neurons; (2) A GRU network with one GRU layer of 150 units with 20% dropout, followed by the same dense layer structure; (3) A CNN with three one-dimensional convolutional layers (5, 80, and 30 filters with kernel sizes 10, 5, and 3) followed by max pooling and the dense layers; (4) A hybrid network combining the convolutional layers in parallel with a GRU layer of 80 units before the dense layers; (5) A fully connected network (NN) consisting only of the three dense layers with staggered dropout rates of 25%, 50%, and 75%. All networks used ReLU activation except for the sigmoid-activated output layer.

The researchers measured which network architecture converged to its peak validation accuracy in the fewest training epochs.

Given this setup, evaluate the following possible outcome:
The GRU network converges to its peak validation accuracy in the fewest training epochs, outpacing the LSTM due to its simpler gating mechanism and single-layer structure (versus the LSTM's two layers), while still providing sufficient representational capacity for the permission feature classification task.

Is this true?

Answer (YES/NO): YES